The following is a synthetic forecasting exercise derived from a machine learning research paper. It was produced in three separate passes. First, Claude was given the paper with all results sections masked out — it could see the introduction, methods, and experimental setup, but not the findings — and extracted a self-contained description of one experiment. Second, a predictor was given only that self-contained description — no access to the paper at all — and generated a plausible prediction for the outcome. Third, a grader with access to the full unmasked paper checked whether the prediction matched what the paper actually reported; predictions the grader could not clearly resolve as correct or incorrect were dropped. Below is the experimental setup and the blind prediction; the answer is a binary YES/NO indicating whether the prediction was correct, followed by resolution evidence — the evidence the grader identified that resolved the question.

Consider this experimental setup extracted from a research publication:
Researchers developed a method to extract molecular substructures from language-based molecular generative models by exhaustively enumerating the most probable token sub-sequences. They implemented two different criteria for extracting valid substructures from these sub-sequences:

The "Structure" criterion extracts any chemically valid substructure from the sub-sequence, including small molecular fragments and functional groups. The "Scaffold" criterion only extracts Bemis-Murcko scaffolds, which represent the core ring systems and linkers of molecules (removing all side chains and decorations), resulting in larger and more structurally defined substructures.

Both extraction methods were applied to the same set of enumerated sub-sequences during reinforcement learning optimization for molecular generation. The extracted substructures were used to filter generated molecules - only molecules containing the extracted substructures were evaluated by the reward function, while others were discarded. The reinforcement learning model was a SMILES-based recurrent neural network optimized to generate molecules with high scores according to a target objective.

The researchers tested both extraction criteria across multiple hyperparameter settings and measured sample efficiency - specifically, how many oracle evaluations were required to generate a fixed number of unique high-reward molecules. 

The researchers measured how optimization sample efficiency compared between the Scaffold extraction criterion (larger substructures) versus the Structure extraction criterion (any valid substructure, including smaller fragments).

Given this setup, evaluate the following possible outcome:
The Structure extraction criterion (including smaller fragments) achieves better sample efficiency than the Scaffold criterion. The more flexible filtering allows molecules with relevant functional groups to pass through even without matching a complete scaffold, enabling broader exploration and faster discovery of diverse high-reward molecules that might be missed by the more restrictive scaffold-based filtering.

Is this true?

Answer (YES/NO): NO